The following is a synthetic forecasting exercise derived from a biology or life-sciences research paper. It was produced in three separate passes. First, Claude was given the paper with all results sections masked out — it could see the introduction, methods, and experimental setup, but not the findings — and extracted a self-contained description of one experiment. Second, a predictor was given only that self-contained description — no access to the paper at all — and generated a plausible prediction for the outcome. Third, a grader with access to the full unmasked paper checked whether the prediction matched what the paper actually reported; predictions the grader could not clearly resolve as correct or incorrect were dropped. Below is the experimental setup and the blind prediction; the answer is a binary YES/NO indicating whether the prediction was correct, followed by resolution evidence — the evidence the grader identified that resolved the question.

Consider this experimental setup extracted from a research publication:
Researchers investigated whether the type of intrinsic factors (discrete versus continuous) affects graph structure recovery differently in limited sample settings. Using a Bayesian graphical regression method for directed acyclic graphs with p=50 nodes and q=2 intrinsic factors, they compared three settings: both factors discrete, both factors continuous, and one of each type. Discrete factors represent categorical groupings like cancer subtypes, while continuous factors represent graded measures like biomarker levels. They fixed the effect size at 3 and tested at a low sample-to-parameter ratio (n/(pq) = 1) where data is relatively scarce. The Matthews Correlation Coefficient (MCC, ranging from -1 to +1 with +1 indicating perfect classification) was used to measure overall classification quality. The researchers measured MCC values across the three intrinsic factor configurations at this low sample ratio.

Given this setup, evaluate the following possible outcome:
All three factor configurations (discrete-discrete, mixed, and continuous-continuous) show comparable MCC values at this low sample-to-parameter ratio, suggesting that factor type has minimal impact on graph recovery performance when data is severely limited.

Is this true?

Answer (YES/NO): NO